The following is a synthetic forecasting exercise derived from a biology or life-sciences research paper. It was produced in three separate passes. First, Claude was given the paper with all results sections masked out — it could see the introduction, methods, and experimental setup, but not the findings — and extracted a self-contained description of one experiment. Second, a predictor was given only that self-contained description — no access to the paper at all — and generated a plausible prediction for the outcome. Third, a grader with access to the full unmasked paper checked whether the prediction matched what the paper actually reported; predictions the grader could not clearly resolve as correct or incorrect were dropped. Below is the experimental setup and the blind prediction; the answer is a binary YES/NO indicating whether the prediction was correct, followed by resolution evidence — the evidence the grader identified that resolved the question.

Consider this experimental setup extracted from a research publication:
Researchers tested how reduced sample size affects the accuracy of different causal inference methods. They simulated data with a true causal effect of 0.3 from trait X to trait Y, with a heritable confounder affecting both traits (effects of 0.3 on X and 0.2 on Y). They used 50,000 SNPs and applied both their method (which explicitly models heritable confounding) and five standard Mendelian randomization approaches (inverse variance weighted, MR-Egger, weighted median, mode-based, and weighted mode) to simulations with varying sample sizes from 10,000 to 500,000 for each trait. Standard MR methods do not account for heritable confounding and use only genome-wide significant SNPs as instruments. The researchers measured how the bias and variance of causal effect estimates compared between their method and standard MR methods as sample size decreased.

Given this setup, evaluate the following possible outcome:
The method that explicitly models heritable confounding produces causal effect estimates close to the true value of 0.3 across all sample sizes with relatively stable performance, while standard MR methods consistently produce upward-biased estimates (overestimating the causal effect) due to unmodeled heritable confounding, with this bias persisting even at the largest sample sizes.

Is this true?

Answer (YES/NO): NO